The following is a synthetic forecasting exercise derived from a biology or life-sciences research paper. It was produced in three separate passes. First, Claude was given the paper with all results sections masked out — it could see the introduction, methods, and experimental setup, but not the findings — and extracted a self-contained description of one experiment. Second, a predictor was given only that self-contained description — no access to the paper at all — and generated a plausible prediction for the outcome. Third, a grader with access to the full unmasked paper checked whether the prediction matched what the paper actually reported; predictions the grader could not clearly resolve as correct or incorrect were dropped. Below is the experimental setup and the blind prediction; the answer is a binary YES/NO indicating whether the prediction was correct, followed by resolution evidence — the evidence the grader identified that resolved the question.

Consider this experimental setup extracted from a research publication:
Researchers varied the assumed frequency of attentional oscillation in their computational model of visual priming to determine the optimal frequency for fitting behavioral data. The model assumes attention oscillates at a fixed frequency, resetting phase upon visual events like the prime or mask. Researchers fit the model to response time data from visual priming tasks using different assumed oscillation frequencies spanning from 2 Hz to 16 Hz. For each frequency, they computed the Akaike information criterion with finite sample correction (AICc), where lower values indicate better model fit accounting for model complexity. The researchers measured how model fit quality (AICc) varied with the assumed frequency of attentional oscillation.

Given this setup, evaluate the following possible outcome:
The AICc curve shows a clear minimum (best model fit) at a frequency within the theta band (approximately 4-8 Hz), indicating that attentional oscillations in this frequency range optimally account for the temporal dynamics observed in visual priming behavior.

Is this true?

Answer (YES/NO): NO